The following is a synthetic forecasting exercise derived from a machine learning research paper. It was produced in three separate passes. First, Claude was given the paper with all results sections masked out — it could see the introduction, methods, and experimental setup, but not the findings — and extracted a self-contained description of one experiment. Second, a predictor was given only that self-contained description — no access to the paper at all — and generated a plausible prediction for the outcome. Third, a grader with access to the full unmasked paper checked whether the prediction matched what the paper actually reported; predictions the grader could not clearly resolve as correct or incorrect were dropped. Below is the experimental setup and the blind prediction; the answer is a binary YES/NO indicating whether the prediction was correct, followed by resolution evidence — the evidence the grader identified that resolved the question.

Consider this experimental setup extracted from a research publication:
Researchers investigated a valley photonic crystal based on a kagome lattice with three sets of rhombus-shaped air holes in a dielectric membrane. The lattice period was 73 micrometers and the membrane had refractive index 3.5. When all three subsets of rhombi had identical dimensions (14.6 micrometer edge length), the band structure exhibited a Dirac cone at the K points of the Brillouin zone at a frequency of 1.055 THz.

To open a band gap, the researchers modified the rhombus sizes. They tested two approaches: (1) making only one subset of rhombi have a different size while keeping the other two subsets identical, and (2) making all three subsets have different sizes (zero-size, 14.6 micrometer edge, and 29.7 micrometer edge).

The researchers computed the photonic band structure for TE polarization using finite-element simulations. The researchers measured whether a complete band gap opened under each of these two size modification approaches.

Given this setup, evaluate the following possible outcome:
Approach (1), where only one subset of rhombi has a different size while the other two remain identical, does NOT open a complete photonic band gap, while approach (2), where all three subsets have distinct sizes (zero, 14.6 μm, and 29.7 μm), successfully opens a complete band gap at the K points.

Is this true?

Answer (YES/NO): YES